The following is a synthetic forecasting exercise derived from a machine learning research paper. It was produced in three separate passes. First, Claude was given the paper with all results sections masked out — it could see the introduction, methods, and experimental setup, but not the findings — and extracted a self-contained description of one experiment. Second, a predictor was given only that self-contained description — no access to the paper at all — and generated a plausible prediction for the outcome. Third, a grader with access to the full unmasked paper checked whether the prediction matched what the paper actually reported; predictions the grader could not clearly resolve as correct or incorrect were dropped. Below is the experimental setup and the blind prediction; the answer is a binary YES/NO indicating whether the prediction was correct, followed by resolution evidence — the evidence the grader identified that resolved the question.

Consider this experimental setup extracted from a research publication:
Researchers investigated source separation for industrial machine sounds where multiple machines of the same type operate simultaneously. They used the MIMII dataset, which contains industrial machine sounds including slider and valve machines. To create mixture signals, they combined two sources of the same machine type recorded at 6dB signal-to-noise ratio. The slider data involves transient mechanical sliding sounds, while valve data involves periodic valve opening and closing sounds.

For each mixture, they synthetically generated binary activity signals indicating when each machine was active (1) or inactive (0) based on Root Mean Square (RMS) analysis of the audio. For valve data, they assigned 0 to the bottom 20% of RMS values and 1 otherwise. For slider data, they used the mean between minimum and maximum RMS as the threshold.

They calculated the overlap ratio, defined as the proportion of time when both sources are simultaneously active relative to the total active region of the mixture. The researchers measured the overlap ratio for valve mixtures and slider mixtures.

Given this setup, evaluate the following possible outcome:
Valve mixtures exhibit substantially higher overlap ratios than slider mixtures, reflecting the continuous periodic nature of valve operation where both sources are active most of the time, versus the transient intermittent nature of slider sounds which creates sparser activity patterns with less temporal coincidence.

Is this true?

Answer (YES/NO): NO